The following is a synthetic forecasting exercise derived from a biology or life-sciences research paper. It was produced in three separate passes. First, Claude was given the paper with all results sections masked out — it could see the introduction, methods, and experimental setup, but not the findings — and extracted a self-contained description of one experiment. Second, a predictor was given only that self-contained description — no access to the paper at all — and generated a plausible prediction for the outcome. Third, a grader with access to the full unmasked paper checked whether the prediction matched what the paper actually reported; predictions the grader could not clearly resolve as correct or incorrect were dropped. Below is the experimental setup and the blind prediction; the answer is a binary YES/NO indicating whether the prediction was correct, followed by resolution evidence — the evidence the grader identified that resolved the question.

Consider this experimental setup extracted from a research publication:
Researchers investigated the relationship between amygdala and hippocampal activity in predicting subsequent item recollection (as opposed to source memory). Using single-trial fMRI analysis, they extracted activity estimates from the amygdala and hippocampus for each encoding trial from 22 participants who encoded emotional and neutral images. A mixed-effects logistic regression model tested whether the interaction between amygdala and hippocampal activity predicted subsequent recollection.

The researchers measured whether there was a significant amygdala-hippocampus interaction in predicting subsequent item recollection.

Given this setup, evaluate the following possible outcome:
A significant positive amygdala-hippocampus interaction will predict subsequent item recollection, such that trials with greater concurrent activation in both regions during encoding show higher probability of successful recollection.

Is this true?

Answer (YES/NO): NO